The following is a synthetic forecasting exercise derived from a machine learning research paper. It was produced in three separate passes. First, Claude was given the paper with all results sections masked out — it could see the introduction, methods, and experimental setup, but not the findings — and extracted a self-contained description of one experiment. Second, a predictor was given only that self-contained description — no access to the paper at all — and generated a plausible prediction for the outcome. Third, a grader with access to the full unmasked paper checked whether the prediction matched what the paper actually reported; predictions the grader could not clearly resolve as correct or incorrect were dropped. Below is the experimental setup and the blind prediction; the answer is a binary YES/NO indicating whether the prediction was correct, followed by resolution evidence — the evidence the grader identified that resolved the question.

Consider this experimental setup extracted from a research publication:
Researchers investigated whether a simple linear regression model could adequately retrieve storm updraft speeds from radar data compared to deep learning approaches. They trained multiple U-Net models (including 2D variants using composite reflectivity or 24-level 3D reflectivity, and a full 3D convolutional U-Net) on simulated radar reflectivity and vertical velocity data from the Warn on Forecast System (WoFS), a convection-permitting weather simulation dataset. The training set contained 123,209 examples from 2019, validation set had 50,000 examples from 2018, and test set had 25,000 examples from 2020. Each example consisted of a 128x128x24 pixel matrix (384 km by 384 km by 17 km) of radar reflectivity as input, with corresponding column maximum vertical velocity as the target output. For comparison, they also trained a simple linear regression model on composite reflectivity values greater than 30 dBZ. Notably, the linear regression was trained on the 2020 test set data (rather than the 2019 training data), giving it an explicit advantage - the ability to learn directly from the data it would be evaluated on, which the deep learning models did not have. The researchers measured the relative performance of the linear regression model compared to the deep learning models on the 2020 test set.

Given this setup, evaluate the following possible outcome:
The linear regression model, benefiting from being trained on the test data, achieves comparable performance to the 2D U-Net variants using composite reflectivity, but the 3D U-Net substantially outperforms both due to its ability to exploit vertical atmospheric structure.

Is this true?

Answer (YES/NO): NO